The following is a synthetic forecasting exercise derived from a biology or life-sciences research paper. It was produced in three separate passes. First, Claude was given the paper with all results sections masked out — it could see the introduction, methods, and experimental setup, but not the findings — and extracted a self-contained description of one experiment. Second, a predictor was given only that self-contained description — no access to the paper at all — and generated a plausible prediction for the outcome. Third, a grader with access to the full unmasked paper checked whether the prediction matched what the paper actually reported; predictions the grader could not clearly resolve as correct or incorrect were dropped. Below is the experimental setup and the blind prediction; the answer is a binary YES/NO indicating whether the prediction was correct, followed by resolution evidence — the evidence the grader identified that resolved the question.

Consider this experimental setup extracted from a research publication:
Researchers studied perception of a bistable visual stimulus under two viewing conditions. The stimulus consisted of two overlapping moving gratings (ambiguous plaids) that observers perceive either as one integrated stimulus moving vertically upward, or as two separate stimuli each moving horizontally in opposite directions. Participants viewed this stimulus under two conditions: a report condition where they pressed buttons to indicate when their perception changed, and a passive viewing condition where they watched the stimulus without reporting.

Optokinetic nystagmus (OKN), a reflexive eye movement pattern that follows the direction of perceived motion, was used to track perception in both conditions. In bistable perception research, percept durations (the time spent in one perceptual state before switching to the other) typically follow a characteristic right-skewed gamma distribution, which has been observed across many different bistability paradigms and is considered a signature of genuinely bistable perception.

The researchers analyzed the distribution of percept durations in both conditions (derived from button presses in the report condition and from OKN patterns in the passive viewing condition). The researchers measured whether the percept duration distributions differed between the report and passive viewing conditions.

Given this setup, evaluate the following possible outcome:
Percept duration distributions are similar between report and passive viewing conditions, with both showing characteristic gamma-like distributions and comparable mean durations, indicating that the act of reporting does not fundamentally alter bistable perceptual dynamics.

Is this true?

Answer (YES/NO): YES